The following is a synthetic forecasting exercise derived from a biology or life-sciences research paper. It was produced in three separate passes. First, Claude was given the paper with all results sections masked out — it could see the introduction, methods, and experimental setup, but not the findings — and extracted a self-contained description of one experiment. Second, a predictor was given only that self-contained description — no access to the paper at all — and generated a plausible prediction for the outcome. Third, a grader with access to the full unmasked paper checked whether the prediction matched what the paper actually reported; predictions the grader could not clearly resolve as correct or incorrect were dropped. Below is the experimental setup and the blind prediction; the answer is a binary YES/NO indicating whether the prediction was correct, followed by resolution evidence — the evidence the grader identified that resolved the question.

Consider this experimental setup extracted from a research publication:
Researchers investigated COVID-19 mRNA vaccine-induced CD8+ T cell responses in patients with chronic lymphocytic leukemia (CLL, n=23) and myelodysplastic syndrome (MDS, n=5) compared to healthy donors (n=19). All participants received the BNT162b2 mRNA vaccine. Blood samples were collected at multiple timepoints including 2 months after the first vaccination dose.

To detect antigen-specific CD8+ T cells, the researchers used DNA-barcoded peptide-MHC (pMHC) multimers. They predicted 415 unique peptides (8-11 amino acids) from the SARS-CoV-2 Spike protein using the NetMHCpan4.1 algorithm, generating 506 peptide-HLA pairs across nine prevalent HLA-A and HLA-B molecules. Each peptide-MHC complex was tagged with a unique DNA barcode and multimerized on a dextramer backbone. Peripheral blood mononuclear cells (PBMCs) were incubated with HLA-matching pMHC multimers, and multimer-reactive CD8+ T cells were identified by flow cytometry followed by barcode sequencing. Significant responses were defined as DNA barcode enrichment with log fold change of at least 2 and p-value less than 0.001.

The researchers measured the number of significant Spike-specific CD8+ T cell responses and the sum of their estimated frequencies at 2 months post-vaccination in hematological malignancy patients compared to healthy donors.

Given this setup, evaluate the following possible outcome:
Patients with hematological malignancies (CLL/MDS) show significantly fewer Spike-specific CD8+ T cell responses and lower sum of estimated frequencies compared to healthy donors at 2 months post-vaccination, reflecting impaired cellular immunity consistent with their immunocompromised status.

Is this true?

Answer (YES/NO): NO